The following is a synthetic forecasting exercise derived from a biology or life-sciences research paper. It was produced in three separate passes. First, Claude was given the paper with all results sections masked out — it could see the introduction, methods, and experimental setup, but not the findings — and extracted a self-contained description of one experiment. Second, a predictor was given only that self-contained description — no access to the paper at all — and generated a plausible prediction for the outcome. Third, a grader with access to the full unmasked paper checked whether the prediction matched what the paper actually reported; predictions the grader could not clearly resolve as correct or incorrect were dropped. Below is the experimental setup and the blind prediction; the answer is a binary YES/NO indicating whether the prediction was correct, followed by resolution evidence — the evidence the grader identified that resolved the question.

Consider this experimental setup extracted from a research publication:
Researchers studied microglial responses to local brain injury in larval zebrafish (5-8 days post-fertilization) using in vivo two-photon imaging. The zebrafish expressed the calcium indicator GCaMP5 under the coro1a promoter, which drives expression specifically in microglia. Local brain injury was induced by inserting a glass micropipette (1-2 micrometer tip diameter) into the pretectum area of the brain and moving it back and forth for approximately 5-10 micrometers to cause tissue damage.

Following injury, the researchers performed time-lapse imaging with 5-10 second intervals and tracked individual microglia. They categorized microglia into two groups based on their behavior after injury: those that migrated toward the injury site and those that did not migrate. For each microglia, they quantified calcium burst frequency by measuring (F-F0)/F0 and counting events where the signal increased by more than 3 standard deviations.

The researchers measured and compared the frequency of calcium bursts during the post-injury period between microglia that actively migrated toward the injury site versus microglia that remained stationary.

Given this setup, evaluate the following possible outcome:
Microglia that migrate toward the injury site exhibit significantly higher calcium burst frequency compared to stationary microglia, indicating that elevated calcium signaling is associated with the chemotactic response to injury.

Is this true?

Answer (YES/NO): YES